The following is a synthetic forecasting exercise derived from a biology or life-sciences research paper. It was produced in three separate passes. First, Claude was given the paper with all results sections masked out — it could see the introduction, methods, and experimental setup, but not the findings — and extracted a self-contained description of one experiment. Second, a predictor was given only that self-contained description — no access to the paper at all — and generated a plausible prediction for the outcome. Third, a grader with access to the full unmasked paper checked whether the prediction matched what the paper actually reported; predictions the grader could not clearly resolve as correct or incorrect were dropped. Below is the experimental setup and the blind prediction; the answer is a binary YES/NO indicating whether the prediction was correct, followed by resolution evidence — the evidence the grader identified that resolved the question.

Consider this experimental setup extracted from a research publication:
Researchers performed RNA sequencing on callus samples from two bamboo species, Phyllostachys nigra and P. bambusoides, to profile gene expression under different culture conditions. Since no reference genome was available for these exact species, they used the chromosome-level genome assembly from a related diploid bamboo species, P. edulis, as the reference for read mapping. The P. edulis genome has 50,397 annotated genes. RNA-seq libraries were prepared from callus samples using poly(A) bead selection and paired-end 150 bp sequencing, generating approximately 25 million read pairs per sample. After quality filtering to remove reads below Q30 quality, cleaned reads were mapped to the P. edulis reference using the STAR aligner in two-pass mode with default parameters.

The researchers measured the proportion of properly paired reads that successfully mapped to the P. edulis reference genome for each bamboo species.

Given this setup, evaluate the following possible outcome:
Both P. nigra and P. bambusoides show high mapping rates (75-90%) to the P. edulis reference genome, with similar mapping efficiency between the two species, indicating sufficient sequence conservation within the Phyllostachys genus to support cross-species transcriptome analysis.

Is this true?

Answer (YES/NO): NO